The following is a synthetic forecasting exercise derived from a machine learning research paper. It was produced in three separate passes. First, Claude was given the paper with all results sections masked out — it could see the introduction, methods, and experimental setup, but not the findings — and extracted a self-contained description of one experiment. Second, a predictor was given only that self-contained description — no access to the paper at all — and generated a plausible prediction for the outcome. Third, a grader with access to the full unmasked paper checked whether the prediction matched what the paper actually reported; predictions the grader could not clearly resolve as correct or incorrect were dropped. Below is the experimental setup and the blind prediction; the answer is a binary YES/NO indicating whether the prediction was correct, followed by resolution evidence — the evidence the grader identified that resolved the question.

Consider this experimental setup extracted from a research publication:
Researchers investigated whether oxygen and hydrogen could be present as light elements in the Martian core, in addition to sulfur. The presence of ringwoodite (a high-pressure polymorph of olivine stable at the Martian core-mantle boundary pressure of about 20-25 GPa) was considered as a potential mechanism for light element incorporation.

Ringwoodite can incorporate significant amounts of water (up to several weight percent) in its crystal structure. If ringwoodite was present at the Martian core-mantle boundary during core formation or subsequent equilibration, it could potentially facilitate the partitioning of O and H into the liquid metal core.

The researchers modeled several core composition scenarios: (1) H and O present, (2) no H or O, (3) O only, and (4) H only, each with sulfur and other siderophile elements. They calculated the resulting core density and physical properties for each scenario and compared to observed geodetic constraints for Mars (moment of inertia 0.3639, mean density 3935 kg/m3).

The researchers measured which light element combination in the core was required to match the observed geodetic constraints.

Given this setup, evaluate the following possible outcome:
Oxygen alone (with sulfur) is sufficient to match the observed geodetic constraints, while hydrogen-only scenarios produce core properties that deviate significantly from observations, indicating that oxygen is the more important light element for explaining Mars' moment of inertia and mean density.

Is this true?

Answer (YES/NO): NO